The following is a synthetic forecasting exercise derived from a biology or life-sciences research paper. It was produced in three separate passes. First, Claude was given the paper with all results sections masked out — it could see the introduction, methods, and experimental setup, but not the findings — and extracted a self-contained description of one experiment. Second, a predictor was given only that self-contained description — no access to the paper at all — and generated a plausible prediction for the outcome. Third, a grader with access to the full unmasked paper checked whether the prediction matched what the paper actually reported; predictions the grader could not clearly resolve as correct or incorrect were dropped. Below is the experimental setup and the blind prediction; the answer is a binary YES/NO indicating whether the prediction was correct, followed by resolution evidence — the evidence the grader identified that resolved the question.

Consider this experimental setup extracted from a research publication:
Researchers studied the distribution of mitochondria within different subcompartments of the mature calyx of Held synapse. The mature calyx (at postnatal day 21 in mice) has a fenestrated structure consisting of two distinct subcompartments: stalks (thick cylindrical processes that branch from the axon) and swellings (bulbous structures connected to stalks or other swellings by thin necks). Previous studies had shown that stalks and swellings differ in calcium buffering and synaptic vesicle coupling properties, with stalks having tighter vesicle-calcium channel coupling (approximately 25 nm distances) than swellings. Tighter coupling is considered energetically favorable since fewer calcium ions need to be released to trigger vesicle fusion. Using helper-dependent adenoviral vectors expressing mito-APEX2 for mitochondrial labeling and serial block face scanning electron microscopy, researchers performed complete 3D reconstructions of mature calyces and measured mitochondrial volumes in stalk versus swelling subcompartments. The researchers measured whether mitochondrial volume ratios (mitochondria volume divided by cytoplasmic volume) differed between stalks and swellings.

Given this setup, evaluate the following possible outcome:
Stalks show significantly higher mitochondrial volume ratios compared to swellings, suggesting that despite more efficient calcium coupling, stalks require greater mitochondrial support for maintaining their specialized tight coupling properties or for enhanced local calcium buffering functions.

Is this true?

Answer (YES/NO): NO